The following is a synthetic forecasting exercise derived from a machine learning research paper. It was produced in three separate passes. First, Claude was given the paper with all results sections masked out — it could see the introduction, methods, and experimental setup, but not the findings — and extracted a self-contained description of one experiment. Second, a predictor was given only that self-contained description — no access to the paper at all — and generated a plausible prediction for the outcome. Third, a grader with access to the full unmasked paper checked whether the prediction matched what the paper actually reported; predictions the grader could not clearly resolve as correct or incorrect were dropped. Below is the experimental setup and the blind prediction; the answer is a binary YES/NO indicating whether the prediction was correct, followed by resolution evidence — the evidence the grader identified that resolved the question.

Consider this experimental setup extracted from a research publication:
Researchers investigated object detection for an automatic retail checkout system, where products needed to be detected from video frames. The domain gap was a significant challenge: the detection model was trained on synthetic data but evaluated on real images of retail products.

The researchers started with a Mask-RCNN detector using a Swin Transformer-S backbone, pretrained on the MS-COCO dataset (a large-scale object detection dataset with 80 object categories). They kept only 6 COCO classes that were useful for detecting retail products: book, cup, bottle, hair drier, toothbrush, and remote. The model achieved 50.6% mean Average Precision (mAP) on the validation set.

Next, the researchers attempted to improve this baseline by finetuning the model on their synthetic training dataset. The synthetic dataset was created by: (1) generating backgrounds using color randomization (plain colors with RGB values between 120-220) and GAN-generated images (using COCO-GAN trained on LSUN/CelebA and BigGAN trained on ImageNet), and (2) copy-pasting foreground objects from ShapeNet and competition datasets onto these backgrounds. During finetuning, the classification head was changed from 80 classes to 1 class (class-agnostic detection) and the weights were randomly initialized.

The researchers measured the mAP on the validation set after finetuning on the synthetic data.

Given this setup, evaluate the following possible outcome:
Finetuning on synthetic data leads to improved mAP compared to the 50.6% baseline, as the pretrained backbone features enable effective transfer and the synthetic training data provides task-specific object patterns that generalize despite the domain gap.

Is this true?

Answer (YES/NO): NO